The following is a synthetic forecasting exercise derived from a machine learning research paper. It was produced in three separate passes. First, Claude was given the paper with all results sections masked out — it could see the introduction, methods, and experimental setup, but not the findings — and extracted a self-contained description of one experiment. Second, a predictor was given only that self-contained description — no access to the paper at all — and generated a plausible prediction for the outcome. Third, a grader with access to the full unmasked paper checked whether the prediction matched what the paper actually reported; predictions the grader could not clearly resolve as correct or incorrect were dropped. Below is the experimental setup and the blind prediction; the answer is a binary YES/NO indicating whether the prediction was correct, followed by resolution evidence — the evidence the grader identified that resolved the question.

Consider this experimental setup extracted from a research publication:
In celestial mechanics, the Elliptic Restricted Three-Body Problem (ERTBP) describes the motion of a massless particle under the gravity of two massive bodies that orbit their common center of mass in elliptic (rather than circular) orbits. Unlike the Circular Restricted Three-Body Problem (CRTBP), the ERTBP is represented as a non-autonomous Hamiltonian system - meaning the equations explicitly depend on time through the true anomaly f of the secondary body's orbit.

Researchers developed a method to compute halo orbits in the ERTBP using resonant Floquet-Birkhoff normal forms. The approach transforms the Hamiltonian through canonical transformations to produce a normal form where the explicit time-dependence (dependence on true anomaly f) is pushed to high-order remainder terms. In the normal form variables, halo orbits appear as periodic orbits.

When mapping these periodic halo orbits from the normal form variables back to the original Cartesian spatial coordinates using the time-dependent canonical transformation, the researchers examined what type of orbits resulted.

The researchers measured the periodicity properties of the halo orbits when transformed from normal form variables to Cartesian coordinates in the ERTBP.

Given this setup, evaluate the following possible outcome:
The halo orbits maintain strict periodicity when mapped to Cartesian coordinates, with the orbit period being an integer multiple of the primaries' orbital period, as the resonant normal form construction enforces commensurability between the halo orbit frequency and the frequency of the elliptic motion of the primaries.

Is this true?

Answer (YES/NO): NO